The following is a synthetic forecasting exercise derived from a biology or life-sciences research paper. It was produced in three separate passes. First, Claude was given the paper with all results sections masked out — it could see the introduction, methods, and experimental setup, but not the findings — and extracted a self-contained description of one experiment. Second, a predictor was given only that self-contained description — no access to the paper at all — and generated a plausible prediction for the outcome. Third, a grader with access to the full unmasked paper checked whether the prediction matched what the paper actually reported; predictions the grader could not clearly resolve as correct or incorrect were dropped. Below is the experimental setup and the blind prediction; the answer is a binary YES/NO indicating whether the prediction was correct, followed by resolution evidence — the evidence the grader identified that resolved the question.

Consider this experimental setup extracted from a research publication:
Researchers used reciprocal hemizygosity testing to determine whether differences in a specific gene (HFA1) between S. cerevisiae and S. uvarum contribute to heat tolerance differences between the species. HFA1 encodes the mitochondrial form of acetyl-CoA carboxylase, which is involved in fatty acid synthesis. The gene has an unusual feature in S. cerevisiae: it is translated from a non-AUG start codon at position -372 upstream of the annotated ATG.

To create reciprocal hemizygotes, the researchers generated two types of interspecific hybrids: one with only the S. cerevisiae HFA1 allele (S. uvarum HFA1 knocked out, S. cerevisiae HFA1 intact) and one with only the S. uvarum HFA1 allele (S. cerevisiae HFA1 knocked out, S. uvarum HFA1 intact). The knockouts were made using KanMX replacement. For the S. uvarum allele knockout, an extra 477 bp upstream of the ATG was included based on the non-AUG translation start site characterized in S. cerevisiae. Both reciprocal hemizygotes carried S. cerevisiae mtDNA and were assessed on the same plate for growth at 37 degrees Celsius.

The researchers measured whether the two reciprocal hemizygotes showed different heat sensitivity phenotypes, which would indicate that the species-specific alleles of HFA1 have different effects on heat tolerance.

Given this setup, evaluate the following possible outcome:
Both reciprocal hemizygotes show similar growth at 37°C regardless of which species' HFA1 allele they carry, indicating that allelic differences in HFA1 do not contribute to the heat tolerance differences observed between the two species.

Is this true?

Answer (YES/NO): NO